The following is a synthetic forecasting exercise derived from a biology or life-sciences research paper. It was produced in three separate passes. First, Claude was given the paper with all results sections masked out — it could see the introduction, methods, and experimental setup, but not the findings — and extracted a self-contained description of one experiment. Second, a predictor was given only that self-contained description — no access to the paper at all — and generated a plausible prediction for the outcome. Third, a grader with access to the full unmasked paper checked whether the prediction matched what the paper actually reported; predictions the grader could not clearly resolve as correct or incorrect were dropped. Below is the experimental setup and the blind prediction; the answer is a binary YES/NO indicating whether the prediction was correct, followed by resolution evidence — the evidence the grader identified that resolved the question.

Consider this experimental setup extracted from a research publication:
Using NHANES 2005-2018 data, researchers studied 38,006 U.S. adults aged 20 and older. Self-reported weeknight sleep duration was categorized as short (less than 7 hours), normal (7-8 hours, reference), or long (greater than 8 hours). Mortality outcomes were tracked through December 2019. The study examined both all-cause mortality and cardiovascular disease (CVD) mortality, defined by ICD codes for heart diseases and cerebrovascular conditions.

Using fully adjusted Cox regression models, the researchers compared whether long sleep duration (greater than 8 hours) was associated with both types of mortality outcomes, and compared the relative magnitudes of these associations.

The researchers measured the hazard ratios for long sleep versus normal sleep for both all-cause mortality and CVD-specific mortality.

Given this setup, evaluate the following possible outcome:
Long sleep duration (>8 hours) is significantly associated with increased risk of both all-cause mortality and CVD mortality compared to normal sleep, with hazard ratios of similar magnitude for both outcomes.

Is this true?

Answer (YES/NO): YES